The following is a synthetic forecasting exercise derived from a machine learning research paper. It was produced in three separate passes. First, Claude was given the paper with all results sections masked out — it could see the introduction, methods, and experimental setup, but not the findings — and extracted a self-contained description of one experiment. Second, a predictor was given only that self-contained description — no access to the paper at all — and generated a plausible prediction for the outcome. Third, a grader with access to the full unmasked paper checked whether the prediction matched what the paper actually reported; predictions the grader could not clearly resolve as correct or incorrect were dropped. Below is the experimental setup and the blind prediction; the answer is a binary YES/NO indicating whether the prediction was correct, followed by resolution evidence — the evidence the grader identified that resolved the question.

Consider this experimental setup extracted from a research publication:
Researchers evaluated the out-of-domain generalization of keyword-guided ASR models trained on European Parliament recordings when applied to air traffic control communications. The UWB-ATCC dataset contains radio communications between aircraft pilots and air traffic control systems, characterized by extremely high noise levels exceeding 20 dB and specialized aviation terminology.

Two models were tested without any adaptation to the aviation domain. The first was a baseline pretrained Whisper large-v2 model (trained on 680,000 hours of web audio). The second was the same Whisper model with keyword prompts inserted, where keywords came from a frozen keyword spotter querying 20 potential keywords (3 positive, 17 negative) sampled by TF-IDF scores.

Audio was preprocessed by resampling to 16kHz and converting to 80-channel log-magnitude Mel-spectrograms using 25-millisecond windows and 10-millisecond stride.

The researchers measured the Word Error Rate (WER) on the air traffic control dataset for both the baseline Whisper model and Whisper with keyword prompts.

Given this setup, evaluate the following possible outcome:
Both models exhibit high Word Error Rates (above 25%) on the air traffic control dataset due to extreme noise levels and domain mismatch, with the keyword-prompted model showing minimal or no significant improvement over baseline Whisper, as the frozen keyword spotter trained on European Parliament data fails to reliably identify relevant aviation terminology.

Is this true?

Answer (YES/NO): NO